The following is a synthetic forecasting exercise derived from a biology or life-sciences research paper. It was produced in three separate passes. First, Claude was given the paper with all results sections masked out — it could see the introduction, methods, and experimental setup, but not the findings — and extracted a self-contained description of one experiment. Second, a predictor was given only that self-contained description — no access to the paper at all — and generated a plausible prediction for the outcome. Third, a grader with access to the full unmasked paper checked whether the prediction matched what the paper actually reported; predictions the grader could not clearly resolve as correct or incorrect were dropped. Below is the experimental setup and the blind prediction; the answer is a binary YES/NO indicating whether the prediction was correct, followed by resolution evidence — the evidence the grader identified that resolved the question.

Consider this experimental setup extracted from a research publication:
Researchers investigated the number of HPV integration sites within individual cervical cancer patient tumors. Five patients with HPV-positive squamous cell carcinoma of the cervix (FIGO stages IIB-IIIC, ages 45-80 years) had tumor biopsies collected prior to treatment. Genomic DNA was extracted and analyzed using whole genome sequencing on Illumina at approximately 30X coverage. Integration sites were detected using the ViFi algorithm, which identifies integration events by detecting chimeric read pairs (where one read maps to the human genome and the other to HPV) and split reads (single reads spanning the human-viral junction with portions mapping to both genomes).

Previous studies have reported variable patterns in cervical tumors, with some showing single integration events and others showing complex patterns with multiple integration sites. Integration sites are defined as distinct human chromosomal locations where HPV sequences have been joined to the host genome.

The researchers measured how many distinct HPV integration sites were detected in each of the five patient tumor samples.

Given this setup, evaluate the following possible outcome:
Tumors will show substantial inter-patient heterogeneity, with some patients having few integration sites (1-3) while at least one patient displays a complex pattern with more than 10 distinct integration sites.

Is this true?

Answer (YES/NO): NO